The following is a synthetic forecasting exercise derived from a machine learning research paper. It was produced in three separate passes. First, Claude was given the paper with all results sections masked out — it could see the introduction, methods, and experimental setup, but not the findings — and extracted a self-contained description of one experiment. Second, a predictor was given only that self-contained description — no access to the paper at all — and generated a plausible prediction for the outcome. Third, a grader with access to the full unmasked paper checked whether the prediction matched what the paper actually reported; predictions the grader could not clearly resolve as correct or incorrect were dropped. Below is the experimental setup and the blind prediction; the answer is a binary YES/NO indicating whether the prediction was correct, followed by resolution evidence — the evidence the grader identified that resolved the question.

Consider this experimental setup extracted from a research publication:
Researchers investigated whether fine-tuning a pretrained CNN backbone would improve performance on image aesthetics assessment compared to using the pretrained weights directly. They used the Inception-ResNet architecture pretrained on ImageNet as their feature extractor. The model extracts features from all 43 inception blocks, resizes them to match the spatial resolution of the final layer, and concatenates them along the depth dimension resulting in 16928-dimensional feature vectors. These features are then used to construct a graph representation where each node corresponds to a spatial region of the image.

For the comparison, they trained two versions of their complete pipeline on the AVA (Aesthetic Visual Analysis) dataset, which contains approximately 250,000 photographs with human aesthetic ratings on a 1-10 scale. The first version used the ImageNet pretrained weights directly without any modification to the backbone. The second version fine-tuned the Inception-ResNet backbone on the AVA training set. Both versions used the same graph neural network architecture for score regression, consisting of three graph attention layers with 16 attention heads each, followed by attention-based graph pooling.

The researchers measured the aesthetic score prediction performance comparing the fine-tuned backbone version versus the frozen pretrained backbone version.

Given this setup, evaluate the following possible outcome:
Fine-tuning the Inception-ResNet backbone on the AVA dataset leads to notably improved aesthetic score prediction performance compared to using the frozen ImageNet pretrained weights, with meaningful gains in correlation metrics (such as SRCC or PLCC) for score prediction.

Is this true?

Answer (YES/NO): NO